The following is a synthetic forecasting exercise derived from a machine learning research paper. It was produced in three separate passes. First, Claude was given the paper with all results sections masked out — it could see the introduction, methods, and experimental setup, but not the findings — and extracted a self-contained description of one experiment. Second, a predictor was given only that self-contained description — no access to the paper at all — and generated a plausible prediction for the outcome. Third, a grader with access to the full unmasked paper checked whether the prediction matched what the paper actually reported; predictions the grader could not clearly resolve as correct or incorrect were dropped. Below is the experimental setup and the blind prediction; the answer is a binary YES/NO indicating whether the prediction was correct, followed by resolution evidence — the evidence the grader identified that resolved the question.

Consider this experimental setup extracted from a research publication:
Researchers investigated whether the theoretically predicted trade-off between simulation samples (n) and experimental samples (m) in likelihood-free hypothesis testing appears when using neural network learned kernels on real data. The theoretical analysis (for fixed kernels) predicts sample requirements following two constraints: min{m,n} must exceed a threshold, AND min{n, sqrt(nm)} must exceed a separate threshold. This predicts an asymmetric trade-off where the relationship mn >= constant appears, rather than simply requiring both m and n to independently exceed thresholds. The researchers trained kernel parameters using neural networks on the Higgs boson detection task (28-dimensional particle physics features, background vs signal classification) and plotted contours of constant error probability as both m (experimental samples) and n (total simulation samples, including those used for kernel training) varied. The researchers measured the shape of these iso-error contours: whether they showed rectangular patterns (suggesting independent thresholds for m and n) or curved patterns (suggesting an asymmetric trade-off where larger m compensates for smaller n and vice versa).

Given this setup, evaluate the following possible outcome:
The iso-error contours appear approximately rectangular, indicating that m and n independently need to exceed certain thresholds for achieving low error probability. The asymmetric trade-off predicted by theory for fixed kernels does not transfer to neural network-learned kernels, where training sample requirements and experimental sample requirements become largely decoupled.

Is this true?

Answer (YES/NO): NO